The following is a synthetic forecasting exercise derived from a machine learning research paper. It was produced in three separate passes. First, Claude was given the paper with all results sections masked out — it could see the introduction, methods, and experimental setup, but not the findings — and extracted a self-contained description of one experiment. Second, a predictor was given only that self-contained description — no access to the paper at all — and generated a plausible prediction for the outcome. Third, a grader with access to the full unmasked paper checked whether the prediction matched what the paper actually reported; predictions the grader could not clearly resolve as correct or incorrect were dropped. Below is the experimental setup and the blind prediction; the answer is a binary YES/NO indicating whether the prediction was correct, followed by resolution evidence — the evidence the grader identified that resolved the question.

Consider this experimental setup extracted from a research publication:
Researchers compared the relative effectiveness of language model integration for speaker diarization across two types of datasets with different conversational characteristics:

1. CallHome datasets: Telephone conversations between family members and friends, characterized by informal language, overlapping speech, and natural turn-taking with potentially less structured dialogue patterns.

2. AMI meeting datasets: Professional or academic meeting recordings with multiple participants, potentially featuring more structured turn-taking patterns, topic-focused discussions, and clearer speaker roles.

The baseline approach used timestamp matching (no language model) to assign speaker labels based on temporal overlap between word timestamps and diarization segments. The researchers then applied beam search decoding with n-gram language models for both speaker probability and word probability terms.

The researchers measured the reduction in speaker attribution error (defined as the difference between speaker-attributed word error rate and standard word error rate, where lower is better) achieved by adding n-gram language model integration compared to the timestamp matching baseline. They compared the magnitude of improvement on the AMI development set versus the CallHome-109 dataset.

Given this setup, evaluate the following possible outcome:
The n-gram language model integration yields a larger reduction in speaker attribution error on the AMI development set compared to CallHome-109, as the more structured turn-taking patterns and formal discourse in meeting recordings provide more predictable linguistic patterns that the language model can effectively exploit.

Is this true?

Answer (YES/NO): YES